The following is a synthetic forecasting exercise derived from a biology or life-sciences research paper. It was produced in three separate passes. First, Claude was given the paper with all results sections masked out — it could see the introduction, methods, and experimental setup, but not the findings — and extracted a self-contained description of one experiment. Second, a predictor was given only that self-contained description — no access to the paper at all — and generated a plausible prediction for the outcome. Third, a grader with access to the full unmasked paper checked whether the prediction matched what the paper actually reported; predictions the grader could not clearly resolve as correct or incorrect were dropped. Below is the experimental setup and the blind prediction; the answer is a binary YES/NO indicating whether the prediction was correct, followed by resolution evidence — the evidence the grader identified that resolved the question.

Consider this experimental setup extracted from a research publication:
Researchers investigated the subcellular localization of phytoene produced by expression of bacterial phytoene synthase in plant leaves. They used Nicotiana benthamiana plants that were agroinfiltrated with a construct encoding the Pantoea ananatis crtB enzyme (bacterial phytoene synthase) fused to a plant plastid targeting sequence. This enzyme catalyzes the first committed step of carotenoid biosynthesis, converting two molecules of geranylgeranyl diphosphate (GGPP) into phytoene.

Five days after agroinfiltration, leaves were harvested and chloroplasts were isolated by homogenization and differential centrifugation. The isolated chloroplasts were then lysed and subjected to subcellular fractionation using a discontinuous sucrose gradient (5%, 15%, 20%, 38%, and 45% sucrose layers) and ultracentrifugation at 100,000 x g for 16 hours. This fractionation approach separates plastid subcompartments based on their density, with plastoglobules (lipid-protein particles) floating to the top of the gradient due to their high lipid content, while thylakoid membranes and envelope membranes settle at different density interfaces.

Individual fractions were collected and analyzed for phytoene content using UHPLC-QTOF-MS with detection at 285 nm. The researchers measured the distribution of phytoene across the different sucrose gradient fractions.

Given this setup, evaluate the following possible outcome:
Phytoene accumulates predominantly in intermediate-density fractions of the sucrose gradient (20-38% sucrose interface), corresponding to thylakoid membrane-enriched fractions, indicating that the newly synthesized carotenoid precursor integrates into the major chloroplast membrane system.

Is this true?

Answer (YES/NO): NO